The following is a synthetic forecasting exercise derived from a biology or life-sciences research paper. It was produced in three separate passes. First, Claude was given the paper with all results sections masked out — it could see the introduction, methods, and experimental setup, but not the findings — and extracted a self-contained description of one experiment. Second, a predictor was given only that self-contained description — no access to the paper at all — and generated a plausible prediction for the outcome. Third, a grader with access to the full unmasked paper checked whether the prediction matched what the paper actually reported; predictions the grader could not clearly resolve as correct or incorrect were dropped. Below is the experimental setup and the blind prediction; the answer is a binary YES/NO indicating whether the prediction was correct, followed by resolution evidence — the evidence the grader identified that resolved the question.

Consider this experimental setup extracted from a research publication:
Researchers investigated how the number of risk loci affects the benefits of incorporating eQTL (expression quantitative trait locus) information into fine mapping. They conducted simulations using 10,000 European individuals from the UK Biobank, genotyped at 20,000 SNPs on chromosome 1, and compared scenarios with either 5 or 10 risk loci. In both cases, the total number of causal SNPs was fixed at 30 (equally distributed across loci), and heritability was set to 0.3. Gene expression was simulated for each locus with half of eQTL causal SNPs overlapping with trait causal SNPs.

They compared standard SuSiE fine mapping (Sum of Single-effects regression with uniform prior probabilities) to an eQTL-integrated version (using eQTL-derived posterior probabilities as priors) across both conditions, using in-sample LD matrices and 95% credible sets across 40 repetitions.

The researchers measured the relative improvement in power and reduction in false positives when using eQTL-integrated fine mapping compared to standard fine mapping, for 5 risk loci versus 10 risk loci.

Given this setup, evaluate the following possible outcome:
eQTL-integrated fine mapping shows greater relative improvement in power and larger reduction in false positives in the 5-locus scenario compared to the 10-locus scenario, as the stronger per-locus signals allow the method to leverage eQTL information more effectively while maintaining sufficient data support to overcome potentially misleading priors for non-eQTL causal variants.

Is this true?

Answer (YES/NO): NO